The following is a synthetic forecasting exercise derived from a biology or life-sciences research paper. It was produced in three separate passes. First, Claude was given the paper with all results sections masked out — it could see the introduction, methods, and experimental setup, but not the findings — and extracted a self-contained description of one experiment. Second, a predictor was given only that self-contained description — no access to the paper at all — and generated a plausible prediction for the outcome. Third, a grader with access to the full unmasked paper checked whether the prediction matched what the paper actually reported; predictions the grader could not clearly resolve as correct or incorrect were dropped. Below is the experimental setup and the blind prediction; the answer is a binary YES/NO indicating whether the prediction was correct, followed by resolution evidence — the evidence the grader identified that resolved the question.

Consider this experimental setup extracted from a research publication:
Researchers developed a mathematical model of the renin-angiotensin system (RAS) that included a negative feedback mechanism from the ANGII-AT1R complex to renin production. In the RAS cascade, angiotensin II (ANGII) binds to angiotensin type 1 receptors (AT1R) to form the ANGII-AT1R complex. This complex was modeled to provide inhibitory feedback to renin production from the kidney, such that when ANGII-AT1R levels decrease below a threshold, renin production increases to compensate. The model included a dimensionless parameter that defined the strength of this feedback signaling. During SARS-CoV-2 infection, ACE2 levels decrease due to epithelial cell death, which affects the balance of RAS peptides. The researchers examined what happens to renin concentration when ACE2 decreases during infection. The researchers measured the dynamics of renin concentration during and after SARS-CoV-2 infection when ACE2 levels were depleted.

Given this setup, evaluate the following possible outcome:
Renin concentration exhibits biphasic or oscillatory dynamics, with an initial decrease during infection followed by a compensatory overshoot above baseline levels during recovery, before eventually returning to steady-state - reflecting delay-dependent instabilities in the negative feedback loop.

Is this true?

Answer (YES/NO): NO